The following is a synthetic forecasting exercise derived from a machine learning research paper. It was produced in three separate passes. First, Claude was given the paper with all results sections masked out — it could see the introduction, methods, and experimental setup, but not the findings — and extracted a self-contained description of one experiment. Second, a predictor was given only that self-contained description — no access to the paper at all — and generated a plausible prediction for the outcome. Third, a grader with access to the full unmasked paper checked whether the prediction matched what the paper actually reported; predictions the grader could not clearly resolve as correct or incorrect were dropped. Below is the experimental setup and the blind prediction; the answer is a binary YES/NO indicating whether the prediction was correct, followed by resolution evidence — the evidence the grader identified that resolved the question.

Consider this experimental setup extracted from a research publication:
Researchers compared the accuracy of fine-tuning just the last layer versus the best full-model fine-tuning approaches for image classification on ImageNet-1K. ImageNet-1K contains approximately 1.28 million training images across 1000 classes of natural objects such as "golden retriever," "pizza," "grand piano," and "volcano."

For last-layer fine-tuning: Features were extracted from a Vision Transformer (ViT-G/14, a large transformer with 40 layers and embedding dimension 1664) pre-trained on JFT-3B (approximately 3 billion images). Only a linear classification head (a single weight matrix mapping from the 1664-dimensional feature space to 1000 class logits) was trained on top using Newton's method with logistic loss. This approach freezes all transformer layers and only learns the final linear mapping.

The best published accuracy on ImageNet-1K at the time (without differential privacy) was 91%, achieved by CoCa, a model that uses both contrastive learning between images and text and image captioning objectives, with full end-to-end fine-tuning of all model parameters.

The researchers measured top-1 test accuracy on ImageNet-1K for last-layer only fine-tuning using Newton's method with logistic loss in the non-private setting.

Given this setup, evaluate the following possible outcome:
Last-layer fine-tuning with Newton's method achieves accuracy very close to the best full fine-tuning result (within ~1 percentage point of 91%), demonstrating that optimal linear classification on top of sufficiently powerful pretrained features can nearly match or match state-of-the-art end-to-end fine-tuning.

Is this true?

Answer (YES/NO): NO